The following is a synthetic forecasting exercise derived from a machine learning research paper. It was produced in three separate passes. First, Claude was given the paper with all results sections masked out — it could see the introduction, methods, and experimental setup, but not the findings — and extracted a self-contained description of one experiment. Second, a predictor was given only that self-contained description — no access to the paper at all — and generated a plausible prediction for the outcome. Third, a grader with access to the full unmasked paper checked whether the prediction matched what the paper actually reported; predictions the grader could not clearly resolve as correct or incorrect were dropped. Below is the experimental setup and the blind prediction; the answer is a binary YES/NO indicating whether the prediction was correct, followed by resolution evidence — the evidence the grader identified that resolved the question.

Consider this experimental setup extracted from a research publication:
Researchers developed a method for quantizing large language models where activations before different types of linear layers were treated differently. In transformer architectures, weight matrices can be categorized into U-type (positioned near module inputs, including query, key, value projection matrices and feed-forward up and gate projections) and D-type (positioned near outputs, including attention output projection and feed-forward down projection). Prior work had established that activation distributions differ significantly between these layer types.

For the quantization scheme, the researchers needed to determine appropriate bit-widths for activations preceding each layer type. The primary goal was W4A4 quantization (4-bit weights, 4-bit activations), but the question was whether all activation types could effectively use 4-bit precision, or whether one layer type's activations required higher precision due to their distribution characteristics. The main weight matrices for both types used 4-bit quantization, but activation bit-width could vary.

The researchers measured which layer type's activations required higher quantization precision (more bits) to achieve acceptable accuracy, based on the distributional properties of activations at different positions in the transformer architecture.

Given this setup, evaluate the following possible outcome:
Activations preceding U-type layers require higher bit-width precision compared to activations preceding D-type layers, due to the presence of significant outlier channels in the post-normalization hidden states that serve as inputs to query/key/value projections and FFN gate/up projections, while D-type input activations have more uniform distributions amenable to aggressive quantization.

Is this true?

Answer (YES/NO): NO